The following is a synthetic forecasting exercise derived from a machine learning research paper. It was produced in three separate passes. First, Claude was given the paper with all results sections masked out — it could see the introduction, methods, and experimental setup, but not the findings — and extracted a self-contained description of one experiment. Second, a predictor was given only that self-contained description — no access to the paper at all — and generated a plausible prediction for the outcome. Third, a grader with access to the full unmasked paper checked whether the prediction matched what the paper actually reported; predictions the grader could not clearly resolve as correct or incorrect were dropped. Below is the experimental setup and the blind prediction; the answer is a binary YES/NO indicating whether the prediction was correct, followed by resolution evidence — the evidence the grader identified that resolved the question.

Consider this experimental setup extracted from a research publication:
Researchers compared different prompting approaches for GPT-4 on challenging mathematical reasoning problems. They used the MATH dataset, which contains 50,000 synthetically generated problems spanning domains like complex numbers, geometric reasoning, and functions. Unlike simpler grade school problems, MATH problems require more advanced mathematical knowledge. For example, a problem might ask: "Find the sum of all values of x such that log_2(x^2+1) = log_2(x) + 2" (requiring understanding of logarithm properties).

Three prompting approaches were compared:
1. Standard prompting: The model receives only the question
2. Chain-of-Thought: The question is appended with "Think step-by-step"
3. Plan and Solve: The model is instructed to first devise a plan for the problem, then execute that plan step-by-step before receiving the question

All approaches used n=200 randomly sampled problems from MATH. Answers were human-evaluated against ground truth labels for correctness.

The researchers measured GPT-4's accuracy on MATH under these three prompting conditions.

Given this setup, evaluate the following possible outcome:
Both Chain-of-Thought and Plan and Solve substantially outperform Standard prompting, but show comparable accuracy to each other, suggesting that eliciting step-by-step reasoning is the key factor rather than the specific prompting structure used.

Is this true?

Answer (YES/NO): NO